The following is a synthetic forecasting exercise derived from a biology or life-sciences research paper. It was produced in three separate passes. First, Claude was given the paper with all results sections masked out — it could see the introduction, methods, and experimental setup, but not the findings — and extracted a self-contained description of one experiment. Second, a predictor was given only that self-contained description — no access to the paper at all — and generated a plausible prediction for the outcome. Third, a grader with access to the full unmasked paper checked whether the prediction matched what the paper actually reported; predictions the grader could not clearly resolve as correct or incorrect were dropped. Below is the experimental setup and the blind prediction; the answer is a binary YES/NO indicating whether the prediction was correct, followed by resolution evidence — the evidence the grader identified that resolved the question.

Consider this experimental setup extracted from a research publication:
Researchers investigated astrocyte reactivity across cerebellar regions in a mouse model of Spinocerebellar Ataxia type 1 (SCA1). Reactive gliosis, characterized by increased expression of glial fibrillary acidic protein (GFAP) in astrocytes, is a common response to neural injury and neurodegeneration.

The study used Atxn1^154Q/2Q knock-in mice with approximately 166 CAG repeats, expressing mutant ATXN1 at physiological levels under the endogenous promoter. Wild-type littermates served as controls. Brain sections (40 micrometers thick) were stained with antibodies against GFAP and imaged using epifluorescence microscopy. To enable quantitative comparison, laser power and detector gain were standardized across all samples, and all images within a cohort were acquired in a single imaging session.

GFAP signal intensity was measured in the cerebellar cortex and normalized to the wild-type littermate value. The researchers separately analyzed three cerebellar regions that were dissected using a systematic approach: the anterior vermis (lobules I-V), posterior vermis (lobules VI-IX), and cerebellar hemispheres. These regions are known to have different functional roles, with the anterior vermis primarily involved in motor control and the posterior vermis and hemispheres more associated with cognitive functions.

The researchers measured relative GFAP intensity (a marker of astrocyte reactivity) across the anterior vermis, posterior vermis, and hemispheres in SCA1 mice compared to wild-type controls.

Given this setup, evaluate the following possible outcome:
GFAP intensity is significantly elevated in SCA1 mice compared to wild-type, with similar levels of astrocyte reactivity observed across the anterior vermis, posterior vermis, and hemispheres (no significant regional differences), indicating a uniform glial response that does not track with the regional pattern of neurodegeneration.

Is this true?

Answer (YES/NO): NO